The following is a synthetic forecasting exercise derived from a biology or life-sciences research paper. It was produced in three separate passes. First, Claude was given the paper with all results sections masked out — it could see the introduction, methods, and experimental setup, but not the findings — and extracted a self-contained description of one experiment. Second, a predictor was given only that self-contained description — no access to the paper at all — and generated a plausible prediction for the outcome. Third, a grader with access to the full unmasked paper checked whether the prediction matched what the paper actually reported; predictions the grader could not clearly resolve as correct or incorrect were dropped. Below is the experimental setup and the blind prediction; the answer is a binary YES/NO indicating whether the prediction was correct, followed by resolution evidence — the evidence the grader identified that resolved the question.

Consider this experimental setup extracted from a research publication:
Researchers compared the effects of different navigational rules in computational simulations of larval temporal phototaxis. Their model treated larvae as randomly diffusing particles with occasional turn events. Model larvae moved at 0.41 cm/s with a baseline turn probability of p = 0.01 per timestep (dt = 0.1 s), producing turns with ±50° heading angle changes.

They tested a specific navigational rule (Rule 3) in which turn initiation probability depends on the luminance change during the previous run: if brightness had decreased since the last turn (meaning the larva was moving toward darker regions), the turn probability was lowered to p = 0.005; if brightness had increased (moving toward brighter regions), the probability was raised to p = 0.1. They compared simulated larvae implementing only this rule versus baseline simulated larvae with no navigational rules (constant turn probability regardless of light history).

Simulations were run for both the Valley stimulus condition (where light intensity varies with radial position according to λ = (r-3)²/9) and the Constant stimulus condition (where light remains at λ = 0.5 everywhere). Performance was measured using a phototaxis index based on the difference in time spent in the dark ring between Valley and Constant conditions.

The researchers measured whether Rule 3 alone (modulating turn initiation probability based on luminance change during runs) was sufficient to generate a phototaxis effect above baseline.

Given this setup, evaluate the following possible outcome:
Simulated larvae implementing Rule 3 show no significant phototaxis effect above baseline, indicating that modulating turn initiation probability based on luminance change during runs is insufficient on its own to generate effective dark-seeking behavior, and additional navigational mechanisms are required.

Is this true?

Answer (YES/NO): NO